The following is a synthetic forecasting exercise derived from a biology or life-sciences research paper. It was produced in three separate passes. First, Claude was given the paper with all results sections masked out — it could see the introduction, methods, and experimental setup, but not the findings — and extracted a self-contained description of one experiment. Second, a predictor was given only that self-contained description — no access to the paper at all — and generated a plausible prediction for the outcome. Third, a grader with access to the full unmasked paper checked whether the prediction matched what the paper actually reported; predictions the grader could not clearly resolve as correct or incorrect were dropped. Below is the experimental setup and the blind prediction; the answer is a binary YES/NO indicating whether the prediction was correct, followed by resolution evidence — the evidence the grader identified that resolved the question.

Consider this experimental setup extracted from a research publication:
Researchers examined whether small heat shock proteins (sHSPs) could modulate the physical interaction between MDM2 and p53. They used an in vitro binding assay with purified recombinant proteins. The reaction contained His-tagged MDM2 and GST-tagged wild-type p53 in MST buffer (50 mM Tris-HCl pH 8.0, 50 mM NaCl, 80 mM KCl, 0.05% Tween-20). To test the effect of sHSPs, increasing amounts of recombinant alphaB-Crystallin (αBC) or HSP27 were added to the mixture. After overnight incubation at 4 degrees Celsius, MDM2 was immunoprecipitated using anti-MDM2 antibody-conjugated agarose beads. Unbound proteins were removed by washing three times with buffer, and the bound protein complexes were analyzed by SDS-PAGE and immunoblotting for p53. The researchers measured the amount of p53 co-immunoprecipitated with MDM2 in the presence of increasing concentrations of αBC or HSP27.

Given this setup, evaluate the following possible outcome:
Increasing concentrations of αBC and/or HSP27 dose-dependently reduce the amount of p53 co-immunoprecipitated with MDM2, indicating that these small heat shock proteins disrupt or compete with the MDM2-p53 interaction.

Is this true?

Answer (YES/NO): NO